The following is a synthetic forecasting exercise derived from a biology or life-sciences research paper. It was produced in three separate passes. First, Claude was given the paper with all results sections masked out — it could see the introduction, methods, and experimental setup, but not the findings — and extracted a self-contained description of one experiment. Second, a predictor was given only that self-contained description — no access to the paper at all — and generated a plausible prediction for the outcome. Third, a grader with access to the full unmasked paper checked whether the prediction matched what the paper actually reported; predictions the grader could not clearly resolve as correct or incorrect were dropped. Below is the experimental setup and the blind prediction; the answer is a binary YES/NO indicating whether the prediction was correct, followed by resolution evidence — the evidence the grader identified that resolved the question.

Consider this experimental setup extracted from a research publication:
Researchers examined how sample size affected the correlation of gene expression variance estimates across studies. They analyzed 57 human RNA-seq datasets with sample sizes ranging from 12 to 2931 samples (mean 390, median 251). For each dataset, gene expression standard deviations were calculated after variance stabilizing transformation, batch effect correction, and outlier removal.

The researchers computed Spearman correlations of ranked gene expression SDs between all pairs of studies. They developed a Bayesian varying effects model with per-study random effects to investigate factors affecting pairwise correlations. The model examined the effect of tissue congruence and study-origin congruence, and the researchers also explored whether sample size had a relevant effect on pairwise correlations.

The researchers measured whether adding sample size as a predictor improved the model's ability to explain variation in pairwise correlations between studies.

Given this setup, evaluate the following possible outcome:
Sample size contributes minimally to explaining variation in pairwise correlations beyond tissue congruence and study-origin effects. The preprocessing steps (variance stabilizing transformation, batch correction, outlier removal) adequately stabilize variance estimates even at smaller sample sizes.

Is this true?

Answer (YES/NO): YES